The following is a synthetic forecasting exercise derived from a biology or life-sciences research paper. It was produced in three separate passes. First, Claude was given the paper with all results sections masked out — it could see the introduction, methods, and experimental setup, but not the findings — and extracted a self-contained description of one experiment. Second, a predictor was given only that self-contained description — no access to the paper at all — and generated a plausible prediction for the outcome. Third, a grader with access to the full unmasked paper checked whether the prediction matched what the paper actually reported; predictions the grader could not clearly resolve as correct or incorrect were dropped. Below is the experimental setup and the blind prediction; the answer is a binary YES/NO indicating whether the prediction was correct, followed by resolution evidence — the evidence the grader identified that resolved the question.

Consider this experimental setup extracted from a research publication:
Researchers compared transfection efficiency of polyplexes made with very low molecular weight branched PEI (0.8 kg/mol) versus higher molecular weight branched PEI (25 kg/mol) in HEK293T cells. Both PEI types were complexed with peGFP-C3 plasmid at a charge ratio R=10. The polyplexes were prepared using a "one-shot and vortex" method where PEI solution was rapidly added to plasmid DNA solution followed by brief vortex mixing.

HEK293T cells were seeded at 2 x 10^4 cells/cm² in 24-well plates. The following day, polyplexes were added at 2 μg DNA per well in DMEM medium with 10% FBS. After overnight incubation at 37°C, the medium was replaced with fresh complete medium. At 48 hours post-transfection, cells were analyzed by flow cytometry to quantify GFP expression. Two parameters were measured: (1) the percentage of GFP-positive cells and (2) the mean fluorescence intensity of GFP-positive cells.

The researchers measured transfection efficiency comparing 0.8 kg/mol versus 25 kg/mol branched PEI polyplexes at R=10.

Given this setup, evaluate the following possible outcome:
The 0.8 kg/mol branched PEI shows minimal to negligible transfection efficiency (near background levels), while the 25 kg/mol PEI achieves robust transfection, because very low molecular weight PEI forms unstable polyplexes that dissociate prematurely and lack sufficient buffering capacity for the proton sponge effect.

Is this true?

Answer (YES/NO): YES